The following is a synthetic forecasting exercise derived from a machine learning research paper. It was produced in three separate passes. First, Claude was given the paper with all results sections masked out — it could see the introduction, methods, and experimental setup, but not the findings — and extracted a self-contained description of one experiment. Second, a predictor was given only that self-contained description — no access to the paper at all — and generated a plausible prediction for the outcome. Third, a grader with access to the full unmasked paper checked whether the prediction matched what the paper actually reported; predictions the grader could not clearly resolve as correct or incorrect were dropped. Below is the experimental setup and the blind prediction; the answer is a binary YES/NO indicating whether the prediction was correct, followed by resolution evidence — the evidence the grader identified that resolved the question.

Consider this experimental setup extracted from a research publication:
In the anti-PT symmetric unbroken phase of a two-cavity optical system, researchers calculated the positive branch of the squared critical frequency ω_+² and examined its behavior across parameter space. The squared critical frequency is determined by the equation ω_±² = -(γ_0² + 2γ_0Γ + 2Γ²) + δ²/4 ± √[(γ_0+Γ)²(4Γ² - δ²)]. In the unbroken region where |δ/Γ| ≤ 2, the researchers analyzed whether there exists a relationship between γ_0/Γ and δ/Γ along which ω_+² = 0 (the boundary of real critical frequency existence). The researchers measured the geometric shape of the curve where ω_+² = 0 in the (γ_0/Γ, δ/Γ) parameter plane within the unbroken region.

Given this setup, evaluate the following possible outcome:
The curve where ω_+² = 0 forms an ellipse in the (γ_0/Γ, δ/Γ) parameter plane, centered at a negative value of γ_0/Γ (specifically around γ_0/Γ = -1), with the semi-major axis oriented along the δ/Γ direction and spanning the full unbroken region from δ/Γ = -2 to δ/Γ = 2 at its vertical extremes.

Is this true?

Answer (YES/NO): YES